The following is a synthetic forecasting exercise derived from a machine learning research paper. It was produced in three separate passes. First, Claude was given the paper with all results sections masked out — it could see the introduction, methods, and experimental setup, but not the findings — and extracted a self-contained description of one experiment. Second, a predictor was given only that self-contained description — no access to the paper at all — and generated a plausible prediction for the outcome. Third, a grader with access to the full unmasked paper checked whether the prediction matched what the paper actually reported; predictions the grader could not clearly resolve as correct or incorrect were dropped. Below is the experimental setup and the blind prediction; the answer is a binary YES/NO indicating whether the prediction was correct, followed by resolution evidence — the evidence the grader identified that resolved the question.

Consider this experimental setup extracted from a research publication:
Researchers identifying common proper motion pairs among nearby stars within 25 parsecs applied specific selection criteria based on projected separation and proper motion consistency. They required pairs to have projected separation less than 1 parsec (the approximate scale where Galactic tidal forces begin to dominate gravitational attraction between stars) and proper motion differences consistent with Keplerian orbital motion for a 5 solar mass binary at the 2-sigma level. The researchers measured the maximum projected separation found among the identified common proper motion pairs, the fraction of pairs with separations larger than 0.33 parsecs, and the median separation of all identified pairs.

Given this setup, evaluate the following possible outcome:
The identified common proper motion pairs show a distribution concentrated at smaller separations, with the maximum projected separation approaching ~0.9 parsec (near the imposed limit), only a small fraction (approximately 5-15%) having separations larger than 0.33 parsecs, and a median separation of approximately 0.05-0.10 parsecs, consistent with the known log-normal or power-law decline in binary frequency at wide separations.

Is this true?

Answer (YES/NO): NO